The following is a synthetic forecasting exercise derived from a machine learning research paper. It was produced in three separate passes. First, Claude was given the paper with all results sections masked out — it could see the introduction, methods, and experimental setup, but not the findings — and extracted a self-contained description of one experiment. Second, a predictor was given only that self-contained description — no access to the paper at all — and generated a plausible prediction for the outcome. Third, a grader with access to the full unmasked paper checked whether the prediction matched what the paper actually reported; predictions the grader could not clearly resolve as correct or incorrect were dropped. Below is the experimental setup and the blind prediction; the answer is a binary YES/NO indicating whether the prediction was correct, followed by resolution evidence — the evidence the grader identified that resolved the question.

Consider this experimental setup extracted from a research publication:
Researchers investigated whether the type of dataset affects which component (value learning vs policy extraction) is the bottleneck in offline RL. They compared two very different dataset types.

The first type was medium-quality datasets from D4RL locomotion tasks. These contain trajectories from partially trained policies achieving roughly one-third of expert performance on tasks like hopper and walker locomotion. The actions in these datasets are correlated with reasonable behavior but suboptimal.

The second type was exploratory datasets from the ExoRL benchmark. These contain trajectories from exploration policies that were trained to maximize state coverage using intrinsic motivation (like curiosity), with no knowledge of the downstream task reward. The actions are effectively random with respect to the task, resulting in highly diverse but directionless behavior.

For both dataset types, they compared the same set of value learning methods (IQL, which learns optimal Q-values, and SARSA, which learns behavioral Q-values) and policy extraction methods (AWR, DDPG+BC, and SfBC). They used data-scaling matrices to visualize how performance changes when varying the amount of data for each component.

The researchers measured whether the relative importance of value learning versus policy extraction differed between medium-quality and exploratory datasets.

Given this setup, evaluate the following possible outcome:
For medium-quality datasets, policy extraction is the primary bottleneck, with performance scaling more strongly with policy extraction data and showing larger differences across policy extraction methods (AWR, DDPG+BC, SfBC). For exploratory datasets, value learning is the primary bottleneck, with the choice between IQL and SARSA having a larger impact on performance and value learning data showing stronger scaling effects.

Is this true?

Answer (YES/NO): NO